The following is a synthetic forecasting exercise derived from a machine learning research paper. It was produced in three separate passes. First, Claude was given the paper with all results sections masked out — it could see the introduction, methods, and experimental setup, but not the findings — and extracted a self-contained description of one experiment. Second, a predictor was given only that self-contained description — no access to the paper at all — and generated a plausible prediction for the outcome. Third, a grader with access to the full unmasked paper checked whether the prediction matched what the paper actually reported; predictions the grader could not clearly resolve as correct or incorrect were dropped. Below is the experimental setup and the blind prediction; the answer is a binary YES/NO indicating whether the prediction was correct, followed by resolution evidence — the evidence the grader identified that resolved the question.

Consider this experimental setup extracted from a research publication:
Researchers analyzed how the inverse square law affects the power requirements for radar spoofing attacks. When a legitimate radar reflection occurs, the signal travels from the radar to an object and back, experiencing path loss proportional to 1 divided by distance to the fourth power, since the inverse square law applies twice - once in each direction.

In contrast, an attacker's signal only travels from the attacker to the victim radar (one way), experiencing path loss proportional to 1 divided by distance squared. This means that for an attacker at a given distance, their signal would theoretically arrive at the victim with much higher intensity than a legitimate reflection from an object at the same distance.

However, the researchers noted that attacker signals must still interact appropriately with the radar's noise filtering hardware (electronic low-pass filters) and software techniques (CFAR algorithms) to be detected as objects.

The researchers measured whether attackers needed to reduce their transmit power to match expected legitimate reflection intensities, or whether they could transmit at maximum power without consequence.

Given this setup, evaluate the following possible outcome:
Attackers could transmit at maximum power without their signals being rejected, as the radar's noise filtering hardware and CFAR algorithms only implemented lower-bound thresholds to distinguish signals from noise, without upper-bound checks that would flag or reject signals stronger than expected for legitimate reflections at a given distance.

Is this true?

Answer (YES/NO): NO